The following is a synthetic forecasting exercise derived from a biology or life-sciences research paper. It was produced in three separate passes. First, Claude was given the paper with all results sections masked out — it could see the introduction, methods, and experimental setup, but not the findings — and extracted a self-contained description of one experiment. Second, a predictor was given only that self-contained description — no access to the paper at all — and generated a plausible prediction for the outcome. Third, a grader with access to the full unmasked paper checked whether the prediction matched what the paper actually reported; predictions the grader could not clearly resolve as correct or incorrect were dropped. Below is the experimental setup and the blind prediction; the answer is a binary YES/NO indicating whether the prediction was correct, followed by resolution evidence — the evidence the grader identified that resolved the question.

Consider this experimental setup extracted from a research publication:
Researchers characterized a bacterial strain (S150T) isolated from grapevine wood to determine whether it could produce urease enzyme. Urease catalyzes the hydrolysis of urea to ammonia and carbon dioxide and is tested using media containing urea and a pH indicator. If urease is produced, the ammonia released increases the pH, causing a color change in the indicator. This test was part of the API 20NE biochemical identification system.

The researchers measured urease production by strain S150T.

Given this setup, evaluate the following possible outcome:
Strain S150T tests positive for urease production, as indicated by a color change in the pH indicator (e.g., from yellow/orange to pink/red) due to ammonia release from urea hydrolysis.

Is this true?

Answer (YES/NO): NO